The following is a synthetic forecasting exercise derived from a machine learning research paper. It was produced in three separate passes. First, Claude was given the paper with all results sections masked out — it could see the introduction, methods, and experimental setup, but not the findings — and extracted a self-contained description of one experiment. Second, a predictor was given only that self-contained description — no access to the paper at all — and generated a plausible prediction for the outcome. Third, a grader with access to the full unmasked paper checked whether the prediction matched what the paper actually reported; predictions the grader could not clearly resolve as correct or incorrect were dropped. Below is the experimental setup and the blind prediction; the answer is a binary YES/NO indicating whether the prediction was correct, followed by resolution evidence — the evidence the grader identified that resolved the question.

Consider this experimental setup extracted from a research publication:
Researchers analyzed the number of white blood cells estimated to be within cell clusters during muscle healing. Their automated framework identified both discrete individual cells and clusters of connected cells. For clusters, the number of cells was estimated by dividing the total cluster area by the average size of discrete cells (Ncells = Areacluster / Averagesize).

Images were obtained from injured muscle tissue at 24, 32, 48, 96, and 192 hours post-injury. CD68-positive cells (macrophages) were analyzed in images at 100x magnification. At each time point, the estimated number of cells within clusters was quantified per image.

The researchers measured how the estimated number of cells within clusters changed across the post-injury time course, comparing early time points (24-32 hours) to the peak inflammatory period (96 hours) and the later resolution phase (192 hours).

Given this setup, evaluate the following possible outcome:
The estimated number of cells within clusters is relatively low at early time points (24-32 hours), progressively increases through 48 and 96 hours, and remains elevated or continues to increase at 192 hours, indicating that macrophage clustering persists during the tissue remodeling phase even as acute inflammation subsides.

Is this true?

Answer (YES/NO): NO